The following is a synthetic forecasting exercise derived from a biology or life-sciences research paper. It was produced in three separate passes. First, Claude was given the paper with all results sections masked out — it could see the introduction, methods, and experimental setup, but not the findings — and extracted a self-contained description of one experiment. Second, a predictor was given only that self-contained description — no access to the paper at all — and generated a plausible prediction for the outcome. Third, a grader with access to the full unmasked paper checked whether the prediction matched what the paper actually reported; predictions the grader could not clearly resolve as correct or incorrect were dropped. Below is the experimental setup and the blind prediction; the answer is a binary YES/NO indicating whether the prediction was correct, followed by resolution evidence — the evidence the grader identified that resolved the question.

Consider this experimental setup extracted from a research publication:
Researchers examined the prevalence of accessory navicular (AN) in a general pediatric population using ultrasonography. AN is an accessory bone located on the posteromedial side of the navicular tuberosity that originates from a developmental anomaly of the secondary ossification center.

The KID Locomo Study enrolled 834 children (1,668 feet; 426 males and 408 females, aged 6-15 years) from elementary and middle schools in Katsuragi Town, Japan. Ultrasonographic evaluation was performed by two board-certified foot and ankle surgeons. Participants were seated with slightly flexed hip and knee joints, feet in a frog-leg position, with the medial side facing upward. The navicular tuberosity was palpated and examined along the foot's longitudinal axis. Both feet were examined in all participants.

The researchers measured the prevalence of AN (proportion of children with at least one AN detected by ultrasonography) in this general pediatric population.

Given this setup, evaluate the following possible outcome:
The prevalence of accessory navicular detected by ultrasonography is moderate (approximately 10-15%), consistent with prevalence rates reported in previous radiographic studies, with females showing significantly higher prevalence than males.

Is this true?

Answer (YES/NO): NO